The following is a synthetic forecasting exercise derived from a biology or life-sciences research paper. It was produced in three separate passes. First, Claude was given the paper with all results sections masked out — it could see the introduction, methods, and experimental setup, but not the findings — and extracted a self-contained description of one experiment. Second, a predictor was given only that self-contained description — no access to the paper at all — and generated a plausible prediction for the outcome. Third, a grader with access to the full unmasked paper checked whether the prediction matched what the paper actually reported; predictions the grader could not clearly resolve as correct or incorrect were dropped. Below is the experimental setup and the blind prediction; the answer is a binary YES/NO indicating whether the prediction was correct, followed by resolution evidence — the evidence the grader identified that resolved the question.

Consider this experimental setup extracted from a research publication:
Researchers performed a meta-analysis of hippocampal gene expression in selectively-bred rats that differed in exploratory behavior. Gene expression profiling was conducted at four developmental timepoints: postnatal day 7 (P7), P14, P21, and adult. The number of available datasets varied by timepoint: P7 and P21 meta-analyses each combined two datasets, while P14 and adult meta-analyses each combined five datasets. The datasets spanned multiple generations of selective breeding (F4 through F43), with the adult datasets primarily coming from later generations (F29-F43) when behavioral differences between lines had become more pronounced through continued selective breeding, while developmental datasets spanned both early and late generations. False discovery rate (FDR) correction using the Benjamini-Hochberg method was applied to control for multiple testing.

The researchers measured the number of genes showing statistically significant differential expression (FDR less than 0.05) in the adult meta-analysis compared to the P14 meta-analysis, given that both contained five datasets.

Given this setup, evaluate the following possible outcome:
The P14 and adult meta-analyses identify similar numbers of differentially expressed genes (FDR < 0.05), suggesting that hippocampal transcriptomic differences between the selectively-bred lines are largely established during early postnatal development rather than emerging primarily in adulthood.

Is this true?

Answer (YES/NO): NO